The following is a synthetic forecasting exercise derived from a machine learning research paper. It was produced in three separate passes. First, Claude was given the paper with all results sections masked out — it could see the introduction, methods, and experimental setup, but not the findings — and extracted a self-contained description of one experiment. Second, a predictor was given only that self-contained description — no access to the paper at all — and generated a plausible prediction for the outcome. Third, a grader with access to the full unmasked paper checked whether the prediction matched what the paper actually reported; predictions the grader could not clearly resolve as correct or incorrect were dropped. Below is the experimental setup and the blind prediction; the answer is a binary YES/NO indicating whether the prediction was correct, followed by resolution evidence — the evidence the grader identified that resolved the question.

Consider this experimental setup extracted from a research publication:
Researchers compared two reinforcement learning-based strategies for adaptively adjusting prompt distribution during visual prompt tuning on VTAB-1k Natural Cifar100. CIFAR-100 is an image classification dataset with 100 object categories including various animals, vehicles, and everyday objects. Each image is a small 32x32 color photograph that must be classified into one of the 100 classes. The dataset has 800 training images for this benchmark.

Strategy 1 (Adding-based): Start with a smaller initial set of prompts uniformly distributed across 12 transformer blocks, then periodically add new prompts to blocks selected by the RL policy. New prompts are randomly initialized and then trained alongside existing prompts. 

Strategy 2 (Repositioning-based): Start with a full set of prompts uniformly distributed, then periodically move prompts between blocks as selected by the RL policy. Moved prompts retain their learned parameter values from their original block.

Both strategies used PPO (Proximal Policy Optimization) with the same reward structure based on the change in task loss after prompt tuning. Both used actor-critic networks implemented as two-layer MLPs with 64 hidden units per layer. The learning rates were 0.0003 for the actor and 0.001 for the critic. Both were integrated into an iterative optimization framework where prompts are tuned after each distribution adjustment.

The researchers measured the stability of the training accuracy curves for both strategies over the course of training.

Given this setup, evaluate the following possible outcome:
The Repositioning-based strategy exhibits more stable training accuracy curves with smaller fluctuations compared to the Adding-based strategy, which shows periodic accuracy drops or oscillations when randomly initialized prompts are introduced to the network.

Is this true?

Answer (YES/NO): YES